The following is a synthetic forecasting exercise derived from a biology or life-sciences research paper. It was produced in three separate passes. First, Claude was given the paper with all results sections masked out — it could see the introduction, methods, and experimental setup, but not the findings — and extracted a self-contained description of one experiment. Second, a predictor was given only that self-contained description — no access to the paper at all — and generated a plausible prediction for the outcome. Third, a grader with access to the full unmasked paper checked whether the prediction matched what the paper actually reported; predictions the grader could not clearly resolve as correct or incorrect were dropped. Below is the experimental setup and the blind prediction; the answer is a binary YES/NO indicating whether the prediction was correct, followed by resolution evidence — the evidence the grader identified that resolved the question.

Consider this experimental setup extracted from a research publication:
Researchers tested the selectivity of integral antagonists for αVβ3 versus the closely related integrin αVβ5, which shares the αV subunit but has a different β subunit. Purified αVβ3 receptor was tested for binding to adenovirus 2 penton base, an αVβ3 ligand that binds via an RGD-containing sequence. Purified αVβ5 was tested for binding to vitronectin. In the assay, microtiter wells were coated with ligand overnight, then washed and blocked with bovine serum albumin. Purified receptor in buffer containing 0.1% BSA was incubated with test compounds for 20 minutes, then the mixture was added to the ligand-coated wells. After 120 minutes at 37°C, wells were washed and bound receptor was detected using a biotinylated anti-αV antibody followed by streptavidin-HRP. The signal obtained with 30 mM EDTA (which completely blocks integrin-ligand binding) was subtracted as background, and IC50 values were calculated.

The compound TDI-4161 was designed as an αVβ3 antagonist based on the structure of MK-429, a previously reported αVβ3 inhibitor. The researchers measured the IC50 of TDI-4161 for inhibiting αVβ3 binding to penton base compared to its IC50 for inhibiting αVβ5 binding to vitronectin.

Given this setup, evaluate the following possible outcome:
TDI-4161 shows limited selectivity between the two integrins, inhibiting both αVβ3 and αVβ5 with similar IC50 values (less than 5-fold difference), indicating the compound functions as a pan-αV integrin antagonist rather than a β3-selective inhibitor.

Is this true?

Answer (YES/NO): NO